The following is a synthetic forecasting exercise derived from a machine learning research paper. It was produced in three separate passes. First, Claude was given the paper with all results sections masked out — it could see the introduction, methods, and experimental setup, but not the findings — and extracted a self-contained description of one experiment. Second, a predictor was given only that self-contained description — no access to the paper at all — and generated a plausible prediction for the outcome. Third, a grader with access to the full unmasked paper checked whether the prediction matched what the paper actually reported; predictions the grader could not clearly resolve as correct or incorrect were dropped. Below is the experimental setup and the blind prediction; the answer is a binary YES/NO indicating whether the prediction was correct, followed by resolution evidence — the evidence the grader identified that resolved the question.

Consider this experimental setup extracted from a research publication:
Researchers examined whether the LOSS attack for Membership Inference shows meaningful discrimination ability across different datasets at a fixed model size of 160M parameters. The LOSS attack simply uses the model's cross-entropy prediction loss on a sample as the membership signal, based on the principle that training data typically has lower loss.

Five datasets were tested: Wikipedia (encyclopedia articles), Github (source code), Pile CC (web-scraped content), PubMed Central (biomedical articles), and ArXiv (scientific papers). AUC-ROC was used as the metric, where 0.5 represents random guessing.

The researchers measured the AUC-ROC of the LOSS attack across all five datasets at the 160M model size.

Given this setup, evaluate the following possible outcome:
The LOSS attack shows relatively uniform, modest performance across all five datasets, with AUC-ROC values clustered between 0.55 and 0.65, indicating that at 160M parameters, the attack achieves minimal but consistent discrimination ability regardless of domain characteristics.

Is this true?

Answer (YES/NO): NO